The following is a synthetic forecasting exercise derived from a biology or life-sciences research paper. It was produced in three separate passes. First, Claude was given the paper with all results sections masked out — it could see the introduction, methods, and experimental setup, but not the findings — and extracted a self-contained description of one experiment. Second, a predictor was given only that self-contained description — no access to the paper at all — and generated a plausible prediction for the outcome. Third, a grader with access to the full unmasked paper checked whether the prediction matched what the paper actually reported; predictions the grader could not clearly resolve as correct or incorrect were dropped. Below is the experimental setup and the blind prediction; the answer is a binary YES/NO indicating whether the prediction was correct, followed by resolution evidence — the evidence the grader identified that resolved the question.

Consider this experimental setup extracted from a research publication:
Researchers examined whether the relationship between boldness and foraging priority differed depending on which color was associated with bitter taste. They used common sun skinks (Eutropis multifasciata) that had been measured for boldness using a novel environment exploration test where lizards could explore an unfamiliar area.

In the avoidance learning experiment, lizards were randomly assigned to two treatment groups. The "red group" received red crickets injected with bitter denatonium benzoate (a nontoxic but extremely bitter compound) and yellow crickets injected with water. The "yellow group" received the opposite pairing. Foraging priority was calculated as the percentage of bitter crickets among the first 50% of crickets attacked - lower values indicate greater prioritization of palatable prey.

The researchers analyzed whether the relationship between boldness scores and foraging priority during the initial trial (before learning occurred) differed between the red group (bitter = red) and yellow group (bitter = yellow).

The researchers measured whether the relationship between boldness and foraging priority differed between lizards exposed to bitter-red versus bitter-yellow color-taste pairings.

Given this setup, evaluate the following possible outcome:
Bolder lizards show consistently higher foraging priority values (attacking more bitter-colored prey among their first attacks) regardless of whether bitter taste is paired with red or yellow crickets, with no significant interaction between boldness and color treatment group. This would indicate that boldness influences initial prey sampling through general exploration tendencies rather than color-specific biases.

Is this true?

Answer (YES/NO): NO